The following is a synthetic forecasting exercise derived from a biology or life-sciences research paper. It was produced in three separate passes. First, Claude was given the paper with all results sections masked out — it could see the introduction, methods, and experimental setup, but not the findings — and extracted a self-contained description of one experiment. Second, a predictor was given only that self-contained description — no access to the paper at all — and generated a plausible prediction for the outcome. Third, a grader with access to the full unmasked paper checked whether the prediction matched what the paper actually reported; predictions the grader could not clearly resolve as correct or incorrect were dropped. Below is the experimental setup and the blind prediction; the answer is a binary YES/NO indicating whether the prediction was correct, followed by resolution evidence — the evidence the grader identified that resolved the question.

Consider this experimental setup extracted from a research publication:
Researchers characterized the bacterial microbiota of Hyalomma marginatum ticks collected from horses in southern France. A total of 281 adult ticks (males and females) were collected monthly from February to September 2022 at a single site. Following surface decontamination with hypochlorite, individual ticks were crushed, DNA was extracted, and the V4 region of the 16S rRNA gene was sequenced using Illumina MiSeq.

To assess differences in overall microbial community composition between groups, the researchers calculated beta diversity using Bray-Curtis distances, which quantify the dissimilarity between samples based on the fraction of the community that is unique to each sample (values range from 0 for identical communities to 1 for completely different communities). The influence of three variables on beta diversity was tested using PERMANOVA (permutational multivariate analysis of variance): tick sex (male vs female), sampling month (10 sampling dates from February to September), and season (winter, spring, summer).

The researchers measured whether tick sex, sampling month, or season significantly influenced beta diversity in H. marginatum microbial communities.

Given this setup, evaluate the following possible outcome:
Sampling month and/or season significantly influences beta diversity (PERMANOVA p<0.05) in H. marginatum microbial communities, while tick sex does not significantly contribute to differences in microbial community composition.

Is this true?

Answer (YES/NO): NO